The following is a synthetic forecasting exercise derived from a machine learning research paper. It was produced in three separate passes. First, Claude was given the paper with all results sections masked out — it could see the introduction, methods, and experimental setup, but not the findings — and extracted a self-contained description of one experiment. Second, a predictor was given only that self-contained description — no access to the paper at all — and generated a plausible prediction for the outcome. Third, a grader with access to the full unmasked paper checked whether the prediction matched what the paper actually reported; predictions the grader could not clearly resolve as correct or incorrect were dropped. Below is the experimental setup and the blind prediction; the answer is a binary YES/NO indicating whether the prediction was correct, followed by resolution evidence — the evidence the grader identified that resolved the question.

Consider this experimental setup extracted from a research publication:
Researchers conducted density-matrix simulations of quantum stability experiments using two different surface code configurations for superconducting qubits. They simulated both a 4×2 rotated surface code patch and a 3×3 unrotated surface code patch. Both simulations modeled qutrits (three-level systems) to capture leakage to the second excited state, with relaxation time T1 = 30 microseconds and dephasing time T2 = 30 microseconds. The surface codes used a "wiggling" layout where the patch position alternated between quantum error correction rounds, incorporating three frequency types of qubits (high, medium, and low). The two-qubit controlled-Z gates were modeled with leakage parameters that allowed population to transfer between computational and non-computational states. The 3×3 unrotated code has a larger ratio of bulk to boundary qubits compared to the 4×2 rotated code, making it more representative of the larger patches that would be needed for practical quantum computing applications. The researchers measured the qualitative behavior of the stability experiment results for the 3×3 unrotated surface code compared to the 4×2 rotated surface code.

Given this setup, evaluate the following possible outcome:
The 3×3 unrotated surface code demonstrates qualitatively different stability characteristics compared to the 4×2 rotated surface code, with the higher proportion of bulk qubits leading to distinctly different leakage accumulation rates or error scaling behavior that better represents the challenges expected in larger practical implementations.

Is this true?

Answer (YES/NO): NO